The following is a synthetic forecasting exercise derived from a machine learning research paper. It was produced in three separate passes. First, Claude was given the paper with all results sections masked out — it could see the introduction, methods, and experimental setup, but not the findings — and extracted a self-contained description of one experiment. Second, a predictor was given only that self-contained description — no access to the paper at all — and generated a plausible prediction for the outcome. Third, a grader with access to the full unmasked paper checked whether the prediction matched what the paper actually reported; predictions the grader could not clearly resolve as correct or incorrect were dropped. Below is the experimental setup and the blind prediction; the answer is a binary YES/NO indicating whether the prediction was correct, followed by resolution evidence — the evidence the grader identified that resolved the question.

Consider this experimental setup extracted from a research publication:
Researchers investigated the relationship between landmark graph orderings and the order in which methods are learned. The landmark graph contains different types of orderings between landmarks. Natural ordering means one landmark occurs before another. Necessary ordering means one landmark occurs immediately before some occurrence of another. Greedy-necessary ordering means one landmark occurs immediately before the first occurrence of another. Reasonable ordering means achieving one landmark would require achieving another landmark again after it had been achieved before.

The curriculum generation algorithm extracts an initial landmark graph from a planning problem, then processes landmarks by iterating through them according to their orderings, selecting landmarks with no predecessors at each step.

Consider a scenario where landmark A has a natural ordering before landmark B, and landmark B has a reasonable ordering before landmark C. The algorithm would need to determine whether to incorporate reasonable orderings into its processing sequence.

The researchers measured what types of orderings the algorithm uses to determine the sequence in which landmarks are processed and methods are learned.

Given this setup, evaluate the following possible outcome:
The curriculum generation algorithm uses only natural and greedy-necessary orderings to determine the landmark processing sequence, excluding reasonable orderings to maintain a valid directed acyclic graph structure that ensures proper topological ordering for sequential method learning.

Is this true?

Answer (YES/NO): NO